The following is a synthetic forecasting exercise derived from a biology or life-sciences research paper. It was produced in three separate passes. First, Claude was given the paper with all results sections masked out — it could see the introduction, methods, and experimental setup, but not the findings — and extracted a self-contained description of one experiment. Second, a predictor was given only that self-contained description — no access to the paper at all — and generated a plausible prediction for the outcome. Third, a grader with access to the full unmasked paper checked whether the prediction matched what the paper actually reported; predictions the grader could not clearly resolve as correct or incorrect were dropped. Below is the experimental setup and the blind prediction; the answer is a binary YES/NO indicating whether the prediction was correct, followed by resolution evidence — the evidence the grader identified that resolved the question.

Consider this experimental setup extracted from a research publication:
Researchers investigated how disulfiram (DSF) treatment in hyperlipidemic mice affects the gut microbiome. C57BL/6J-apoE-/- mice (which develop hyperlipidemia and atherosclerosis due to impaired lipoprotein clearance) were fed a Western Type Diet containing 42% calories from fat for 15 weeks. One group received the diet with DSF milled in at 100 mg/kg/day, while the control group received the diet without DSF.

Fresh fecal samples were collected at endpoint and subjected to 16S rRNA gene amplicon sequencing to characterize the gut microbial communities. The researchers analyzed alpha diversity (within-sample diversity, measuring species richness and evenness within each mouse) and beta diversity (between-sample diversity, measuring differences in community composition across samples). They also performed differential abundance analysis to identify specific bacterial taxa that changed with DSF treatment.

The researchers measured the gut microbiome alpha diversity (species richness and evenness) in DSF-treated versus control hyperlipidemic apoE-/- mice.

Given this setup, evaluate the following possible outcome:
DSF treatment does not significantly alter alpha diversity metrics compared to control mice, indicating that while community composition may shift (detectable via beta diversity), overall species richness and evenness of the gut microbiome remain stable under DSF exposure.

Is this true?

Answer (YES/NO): NO